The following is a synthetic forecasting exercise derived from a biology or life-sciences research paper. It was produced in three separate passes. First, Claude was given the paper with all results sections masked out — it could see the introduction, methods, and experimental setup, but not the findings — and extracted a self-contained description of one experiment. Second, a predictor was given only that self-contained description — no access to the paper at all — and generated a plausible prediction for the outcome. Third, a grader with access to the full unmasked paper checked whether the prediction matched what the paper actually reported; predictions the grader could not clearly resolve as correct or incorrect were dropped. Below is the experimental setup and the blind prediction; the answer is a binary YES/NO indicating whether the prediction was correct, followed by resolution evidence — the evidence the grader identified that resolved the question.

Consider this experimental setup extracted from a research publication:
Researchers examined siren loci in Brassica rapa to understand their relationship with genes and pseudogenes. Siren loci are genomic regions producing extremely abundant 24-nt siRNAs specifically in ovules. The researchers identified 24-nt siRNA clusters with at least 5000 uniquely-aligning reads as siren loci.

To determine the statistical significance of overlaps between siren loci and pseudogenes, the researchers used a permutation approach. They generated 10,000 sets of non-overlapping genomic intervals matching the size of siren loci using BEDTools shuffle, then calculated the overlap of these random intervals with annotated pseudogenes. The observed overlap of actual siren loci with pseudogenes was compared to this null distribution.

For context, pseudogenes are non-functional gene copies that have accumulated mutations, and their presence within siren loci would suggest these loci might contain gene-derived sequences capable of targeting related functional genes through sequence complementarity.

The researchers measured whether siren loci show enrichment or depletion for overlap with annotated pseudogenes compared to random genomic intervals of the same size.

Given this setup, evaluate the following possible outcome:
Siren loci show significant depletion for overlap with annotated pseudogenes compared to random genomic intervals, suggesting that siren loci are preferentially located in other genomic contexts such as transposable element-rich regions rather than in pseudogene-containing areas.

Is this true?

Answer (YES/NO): NO